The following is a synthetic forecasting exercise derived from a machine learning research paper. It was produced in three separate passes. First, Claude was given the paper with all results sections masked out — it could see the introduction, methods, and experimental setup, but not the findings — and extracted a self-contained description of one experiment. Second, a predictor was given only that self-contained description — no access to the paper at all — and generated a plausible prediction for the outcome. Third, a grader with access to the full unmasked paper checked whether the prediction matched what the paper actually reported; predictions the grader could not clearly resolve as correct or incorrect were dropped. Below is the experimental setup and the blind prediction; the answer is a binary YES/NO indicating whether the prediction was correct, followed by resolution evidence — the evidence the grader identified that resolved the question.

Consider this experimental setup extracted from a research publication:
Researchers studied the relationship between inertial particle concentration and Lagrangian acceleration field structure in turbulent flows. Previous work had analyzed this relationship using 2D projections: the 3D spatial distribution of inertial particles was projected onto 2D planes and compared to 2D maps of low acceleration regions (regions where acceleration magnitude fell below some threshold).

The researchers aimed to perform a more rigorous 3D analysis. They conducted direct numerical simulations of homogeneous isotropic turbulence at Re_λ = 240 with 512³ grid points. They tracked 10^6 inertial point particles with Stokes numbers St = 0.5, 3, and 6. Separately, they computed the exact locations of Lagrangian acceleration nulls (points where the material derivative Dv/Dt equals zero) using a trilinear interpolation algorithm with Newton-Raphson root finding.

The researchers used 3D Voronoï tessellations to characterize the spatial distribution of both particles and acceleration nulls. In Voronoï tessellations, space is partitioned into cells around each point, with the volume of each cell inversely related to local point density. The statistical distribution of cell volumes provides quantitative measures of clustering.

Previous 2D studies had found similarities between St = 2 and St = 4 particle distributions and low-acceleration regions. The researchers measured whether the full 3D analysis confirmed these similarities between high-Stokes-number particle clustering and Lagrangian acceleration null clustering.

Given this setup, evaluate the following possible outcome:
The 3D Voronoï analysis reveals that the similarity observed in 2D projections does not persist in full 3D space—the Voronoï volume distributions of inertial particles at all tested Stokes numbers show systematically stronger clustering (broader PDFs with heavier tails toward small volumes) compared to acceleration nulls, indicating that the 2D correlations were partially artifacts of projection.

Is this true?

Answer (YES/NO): NO